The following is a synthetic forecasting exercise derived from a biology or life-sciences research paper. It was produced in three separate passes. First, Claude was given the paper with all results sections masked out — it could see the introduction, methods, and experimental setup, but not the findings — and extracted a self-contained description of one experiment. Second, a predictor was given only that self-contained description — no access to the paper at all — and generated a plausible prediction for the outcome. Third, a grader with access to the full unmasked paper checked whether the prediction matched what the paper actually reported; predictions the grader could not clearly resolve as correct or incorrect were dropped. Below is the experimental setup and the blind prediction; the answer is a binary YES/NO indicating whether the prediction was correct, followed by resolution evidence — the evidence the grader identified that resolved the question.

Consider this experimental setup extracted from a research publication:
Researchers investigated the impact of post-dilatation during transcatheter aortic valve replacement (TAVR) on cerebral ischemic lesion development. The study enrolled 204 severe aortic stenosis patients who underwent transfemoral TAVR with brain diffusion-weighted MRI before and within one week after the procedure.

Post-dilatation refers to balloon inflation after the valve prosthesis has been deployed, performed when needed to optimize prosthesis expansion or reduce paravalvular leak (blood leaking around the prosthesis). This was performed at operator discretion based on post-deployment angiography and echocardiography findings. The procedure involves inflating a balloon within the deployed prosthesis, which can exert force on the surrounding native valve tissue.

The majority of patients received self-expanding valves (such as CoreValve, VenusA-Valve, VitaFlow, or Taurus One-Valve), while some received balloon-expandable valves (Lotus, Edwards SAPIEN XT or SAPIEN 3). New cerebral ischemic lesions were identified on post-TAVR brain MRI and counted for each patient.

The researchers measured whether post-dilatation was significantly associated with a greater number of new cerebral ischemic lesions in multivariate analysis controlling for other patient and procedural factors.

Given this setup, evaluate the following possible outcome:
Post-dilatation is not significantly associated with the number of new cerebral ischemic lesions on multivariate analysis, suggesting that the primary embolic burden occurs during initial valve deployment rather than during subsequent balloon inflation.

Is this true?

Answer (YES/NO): YES